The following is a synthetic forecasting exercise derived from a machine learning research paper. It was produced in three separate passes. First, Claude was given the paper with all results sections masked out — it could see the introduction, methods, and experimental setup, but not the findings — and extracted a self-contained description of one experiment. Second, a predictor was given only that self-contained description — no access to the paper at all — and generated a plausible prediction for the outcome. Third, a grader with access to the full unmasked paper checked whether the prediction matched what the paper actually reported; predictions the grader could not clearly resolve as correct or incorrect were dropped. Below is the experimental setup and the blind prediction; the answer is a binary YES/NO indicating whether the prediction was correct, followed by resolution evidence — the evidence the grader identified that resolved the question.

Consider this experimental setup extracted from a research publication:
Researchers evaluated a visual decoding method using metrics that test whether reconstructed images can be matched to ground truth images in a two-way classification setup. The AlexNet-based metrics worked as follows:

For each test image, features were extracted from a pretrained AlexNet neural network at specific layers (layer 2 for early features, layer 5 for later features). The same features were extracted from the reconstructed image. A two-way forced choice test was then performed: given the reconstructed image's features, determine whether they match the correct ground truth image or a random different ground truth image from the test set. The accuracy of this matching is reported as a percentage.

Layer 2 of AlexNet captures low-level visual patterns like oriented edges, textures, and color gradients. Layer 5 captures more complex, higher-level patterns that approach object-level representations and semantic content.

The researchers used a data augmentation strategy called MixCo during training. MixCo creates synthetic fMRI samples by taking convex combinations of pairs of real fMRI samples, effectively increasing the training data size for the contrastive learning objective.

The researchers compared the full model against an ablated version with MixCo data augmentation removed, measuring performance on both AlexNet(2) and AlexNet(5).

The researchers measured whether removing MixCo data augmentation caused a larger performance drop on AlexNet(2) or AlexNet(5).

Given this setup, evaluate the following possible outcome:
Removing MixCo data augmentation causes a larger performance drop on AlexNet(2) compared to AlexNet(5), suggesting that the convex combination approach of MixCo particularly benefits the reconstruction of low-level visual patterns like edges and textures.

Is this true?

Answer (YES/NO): NO